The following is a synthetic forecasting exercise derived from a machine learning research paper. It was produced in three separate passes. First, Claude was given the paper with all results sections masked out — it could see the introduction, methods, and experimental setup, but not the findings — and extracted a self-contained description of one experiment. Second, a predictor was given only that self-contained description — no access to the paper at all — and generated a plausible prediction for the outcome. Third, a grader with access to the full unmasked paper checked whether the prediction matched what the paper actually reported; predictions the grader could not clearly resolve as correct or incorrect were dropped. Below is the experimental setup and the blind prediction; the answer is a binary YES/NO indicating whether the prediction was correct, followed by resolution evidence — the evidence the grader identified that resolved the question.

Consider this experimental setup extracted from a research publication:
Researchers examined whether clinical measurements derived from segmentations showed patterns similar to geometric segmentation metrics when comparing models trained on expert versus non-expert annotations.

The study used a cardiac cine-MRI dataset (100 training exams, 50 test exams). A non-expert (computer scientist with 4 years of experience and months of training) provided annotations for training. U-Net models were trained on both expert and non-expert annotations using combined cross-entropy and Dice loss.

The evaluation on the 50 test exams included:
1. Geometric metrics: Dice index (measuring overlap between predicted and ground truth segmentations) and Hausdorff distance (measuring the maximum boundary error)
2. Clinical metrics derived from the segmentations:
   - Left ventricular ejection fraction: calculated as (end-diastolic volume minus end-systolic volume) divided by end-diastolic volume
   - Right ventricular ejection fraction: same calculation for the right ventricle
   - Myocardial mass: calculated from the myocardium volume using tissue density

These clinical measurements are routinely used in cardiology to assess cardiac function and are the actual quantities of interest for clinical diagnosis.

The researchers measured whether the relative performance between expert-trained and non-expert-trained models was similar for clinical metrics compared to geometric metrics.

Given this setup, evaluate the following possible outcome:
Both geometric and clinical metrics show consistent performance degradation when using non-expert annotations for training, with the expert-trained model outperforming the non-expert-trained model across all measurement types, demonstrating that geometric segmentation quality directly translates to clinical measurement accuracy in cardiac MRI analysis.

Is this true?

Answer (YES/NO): NO